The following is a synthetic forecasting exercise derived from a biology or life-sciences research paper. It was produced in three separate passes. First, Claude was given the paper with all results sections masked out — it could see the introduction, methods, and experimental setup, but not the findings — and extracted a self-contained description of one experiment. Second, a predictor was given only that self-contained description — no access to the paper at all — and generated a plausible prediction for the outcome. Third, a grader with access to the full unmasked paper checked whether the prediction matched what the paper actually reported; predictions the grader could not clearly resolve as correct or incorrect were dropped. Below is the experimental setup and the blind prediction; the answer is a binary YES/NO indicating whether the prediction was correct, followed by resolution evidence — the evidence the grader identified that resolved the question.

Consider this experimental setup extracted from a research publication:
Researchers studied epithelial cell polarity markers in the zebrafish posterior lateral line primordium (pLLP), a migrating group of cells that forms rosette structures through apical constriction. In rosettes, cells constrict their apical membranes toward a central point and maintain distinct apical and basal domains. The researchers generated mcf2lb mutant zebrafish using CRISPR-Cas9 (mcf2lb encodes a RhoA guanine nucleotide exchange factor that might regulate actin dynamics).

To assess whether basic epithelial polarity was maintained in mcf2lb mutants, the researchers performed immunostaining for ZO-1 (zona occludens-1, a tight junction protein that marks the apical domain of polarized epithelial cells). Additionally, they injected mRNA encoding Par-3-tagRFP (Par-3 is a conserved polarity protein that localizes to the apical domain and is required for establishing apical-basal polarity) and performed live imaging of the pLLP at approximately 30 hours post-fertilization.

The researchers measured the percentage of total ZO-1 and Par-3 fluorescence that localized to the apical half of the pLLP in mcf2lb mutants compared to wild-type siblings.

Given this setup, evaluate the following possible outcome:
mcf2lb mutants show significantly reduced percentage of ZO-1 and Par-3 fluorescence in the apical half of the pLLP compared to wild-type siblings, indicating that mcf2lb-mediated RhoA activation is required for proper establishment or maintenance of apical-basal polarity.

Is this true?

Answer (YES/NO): NO